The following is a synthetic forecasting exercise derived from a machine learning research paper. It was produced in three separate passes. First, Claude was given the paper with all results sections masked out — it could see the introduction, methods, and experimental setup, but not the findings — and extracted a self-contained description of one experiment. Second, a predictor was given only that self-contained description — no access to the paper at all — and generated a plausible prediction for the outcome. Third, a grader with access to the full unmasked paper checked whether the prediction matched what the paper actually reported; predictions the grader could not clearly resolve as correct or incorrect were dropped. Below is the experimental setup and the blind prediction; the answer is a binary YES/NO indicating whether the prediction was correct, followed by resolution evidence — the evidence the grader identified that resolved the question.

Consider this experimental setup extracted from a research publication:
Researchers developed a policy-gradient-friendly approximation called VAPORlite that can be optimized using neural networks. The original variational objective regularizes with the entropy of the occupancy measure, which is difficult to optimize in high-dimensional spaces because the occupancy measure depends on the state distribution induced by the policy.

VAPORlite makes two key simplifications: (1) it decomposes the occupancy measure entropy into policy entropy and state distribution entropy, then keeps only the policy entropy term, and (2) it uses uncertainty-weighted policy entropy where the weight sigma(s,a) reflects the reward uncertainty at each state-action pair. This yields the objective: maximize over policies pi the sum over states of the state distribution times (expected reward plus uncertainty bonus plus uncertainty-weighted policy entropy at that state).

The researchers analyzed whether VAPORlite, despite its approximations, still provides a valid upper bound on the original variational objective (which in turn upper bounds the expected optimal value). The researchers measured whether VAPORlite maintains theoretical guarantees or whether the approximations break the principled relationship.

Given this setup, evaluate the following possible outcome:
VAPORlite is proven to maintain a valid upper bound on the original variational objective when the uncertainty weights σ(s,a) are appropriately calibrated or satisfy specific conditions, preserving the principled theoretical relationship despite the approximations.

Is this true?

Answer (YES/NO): YES